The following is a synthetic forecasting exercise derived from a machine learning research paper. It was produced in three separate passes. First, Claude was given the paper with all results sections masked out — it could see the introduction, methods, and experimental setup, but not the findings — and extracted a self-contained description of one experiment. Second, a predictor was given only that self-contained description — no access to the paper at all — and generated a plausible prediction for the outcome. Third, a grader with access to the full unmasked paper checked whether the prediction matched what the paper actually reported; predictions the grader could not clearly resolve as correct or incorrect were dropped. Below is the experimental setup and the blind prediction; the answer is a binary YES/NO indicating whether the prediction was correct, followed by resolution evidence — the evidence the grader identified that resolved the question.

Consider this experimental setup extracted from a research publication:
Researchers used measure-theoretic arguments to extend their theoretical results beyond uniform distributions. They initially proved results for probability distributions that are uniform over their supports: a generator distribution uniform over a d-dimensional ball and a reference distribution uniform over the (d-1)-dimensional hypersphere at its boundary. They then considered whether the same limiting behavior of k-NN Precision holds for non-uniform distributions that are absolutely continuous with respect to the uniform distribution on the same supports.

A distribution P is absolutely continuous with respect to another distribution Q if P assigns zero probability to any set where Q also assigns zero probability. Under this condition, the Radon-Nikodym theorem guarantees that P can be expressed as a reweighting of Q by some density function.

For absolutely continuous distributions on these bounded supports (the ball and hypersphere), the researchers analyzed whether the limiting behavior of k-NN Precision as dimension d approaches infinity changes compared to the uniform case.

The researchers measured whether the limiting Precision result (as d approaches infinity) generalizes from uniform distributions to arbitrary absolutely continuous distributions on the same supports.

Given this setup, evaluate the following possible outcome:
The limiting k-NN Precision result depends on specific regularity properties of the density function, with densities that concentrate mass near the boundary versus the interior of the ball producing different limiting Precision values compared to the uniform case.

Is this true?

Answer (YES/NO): NO